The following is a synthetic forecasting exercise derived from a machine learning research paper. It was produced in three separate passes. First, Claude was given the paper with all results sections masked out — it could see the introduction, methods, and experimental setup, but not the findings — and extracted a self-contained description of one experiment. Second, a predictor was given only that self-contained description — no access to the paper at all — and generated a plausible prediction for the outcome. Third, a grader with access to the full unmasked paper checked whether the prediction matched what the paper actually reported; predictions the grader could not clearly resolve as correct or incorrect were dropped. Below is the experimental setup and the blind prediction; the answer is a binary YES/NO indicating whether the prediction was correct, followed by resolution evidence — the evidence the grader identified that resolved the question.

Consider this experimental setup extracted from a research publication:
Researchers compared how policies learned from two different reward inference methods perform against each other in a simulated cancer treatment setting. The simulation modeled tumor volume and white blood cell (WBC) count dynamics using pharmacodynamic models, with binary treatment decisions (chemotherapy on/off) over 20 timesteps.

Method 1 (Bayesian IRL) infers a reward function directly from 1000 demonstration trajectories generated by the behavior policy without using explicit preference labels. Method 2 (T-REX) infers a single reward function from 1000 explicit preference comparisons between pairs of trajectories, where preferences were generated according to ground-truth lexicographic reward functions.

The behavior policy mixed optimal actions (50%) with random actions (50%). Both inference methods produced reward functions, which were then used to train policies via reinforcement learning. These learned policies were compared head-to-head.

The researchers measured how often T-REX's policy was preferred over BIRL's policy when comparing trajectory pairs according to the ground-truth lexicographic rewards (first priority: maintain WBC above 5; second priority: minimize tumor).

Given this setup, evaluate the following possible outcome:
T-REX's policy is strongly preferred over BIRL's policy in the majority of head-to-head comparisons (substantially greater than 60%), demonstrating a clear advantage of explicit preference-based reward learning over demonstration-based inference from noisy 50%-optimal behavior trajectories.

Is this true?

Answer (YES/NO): NO